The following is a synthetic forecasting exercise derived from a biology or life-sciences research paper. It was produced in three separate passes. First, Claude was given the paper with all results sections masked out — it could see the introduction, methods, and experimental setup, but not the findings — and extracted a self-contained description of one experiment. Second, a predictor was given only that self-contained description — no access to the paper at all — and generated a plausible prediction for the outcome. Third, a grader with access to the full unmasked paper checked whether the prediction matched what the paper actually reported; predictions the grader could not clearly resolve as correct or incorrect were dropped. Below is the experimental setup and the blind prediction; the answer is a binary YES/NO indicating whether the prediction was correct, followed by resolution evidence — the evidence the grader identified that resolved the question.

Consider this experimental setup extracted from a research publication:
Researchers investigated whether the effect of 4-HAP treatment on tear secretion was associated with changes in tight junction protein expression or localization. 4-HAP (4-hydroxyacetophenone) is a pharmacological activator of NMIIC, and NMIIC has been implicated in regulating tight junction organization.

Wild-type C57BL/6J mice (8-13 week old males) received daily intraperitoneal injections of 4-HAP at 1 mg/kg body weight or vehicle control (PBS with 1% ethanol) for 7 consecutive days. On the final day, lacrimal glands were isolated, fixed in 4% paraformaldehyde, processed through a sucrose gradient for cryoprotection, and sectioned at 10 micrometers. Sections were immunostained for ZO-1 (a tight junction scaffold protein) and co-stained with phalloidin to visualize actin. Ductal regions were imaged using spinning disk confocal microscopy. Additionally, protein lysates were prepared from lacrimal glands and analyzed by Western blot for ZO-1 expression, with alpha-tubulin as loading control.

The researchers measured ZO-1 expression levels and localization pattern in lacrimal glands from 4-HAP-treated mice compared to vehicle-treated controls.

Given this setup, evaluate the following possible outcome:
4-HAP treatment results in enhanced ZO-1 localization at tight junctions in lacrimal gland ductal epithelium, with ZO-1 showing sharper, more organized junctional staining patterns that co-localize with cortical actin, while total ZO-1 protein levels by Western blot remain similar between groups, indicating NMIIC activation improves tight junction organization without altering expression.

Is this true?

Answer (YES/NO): NO